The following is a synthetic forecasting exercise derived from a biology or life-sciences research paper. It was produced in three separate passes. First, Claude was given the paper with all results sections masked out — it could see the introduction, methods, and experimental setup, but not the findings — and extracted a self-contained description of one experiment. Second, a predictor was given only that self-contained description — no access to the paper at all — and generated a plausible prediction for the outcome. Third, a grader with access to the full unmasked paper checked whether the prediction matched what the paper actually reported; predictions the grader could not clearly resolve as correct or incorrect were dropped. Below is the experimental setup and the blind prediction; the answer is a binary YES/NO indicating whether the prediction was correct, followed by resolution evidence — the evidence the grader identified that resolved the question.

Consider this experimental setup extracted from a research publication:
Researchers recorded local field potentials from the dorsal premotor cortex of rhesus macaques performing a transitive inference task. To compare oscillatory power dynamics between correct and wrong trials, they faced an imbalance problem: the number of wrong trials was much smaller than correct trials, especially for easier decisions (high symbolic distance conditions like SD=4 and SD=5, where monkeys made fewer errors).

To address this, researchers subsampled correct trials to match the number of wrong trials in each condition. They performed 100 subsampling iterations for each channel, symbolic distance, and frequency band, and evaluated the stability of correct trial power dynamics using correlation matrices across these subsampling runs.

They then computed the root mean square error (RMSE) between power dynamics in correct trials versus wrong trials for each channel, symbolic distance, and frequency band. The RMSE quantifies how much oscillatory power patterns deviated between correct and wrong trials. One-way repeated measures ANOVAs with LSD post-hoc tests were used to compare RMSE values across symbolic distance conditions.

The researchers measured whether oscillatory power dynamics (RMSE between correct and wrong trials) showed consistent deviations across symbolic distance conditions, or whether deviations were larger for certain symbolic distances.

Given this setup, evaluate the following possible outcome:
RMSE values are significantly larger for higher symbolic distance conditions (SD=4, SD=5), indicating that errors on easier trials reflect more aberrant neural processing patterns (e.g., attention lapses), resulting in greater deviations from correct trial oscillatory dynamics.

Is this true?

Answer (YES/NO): YES